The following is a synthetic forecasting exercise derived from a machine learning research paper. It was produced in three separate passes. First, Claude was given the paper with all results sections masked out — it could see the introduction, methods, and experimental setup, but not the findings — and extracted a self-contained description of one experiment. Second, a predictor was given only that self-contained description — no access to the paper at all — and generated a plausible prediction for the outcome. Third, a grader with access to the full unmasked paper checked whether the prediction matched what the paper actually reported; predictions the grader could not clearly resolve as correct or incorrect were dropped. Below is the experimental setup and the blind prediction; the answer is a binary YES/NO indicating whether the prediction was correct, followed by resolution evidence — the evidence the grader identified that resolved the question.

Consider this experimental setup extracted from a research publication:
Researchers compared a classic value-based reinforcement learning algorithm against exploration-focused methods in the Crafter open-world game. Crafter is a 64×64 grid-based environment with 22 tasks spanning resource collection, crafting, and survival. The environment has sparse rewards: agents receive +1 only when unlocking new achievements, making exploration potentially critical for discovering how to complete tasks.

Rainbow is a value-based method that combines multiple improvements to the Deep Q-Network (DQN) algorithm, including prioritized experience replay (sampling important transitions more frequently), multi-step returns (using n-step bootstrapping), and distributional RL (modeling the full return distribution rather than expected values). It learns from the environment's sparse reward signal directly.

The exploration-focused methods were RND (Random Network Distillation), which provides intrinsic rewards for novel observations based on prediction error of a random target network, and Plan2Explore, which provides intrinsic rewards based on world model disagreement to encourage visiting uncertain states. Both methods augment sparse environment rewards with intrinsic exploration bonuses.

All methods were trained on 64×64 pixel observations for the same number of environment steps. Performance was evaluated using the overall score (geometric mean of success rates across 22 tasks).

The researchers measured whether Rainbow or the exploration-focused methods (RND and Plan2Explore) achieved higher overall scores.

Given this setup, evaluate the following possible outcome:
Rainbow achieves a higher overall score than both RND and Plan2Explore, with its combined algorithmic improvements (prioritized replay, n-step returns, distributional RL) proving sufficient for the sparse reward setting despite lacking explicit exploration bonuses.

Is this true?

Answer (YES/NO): YES